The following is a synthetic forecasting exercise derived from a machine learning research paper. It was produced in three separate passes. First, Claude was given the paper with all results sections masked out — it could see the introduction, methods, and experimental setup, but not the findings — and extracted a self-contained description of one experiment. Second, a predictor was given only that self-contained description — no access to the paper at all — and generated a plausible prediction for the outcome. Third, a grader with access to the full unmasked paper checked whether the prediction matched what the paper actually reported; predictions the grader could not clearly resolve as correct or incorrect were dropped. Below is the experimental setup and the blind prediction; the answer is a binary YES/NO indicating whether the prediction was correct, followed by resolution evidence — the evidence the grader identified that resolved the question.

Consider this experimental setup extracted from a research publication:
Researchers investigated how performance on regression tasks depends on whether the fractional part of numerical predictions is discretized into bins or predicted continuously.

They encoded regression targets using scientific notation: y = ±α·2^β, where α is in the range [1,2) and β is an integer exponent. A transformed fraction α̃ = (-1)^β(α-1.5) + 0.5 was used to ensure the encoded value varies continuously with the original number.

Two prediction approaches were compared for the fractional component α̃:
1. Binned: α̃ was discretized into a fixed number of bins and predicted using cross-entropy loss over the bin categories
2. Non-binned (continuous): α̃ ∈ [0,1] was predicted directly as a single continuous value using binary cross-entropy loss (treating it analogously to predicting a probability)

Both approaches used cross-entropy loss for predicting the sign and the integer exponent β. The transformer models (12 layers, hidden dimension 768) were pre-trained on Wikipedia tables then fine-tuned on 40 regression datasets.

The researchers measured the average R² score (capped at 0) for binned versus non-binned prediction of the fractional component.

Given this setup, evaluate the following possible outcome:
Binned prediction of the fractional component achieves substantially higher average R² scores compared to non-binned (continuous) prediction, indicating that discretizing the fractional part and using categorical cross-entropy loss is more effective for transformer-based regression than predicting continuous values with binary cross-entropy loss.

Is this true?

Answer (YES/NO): NO